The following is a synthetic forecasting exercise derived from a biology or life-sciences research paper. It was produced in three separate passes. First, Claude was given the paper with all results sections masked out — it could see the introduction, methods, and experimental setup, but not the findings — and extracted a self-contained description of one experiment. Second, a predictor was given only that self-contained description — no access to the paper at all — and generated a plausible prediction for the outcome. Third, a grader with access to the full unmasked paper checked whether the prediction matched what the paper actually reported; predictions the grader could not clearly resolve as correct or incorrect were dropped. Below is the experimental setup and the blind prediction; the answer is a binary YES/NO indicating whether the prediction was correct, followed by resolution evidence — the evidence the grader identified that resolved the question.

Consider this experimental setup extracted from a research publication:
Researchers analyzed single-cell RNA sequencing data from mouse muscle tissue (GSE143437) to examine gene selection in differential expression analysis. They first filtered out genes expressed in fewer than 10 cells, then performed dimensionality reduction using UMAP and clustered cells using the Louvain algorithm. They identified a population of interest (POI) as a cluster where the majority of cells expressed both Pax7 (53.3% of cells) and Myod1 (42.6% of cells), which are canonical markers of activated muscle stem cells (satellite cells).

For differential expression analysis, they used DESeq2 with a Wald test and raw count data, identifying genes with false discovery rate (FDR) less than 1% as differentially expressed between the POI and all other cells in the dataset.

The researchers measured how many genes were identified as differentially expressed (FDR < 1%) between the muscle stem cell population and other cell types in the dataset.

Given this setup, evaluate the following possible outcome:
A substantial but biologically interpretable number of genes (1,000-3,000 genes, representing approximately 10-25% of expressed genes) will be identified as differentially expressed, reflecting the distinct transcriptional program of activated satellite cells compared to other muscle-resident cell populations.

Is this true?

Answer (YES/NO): NO